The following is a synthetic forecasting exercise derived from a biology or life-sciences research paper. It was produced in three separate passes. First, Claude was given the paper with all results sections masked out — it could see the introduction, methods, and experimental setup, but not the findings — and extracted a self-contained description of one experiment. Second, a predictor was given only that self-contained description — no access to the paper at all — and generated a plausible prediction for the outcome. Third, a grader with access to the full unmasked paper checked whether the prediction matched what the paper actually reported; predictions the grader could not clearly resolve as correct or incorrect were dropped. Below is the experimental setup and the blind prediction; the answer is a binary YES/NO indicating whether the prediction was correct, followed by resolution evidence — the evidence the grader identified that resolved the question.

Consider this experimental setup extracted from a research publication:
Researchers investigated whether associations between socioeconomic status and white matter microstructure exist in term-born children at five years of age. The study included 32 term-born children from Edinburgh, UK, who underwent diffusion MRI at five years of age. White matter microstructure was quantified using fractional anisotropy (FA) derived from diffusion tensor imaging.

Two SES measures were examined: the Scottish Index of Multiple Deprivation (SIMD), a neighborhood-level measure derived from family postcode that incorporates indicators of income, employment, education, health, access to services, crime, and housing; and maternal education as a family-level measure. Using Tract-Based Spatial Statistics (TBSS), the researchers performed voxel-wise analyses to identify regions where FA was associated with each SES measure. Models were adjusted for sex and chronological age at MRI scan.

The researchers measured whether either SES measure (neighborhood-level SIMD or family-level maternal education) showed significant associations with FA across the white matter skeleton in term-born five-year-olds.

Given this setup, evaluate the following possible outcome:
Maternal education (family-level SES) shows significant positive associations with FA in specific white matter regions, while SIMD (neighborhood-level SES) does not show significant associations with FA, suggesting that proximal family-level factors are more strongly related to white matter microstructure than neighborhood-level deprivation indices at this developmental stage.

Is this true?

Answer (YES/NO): NO